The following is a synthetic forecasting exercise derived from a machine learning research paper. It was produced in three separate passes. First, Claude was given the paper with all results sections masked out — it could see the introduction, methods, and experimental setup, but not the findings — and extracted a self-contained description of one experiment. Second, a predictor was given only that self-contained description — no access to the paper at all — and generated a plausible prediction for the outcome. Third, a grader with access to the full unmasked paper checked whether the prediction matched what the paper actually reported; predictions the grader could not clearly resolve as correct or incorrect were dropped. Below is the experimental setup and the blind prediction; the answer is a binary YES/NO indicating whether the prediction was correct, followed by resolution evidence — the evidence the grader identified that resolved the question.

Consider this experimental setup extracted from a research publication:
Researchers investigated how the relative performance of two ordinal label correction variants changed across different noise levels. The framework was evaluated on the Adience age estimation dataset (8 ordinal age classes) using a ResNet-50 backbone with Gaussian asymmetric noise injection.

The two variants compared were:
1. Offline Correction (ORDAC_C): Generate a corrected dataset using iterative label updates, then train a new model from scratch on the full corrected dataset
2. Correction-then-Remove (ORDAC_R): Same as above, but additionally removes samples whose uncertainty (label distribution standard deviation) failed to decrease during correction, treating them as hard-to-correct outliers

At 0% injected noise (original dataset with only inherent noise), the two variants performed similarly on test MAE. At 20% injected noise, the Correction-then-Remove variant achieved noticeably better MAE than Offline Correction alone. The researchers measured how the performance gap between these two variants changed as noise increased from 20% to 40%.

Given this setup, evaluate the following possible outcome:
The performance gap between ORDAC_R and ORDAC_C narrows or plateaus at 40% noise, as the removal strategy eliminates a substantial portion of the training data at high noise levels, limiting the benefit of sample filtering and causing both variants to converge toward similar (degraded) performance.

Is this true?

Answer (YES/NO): NO